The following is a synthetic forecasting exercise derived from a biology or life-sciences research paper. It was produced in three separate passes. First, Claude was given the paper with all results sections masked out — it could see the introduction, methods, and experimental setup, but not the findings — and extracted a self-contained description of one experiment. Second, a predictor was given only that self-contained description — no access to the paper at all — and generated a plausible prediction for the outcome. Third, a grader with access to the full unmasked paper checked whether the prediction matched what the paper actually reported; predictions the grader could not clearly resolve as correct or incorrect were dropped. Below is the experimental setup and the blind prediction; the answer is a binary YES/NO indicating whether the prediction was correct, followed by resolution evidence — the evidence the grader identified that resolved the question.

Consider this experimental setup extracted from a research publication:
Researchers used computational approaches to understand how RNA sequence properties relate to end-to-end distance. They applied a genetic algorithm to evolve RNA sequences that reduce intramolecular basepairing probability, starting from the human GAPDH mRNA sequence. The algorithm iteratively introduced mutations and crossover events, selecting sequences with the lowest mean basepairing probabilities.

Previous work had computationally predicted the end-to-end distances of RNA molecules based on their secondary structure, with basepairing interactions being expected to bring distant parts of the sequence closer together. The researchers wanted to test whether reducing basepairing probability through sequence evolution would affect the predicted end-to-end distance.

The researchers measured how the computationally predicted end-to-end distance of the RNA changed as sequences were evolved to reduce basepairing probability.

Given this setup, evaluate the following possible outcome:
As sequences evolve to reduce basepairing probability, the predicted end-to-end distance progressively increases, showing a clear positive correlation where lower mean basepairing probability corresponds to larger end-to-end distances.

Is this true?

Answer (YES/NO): YES